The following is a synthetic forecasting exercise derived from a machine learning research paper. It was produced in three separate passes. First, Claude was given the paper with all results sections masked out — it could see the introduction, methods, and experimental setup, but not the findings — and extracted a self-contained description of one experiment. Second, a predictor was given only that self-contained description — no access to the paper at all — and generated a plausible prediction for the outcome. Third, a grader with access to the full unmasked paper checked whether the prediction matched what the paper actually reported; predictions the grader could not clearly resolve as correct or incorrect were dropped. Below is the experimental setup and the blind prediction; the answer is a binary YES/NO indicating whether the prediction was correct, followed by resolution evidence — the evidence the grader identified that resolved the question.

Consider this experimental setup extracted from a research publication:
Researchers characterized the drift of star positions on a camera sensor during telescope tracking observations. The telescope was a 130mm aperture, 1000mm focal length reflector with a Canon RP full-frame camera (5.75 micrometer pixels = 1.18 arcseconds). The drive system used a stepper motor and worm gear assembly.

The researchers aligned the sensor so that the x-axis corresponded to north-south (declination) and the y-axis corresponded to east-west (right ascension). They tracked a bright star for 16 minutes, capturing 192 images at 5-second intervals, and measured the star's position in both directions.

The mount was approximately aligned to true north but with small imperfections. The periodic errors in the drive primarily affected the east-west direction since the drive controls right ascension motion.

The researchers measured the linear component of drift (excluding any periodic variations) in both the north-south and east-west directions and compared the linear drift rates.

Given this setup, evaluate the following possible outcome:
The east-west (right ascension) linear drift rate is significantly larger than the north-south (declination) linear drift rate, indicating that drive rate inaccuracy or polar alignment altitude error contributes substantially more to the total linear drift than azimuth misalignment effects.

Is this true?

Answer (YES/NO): NO